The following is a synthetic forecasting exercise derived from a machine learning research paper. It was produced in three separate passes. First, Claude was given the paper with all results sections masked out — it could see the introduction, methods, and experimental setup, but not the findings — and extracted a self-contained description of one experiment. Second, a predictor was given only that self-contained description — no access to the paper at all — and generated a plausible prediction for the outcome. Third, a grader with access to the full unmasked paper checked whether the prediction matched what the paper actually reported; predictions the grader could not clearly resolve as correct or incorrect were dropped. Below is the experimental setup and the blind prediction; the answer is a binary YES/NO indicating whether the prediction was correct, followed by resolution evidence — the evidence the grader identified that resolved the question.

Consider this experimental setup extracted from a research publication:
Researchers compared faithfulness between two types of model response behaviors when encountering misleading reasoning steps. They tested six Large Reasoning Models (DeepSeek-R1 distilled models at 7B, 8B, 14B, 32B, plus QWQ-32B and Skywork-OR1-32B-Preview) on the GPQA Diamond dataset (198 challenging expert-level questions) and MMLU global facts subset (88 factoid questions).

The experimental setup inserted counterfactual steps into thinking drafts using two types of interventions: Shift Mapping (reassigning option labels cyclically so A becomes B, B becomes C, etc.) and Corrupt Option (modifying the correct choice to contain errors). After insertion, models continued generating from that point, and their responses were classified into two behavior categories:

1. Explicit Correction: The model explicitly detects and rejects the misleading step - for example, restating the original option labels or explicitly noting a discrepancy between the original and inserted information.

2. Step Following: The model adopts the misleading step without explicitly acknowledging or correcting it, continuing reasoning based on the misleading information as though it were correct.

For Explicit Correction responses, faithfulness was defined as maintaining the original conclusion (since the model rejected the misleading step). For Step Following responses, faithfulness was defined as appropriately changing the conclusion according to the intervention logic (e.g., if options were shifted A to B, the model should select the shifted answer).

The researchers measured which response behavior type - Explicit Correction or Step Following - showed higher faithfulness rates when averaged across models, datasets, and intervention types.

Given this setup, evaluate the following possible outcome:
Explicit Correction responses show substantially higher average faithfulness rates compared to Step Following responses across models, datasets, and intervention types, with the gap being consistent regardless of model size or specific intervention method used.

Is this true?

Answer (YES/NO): YES